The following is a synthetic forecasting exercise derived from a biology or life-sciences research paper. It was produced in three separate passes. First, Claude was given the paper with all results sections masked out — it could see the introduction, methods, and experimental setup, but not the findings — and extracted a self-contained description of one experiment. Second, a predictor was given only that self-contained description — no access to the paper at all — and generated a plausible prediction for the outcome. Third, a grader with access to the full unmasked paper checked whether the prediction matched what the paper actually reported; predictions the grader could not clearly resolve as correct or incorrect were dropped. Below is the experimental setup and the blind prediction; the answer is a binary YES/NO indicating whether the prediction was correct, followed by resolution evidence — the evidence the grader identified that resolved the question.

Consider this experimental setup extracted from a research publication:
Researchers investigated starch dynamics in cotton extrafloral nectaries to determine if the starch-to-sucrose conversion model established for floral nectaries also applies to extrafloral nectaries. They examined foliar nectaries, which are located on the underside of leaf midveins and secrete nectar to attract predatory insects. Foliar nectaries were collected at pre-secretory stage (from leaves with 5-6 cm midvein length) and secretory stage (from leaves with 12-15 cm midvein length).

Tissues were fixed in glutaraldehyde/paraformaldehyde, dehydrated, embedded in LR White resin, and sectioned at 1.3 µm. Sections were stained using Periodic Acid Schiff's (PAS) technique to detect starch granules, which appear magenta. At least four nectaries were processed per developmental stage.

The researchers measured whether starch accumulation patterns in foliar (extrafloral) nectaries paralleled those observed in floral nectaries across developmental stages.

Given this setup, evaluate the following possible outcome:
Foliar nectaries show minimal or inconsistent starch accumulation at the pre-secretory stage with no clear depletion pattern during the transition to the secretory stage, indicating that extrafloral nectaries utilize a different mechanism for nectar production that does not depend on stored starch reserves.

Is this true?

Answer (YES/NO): NO